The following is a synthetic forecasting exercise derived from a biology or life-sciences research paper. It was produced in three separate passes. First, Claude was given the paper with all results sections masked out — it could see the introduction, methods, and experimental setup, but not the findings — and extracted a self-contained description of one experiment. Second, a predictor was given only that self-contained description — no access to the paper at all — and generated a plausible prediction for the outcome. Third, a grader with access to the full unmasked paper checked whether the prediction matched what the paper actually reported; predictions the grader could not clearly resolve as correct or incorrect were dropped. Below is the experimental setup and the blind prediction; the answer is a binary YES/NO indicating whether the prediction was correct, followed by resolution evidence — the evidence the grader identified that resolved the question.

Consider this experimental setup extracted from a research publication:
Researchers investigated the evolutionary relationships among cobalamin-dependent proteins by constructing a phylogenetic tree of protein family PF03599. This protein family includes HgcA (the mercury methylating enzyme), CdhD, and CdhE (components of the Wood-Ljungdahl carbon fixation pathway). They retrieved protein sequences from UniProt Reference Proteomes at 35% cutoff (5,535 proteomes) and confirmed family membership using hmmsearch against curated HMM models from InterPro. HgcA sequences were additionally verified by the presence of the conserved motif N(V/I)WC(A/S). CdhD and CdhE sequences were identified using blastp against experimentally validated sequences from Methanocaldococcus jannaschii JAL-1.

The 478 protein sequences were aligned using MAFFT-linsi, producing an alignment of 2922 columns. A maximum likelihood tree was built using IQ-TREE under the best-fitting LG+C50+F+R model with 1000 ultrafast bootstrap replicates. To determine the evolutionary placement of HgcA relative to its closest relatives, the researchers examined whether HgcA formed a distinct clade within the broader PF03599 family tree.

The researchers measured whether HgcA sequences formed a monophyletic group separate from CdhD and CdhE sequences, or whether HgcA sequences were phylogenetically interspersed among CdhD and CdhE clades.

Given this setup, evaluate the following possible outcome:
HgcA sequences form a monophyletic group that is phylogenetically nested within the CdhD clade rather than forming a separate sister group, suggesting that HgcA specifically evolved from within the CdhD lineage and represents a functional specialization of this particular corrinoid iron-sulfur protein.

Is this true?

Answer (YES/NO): NO